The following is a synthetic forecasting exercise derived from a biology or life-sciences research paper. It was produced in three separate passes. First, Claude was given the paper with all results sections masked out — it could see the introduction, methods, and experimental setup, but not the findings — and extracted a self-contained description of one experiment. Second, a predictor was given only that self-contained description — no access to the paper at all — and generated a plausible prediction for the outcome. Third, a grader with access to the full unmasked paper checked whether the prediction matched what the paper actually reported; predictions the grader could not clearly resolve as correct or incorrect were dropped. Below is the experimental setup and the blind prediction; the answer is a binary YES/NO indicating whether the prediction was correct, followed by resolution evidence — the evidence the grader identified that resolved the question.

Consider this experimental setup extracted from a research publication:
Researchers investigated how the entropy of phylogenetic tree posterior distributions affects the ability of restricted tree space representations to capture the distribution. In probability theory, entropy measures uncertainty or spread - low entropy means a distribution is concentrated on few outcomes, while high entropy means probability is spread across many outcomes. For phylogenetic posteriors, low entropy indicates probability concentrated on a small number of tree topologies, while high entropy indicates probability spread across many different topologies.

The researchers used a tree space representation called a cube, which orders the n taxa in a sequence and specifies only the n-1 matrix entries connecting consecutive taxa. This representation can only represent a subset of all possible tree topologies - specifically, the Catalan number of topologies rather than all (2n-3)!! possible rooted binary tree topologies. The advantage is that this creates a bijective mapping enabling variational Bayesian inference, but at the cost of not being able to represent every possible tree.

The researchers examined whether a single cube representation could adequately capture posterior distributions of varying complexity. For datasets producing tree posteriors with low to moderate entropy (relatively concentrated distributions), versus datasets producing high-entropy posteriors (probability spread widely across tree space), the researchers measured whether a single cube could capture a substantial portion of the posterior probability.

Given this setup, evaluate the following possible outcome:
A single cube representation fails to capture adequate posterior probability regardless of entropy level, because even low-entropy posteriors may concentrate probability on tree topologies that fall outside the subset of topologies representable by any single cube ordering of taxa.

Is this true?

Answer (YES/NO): NO